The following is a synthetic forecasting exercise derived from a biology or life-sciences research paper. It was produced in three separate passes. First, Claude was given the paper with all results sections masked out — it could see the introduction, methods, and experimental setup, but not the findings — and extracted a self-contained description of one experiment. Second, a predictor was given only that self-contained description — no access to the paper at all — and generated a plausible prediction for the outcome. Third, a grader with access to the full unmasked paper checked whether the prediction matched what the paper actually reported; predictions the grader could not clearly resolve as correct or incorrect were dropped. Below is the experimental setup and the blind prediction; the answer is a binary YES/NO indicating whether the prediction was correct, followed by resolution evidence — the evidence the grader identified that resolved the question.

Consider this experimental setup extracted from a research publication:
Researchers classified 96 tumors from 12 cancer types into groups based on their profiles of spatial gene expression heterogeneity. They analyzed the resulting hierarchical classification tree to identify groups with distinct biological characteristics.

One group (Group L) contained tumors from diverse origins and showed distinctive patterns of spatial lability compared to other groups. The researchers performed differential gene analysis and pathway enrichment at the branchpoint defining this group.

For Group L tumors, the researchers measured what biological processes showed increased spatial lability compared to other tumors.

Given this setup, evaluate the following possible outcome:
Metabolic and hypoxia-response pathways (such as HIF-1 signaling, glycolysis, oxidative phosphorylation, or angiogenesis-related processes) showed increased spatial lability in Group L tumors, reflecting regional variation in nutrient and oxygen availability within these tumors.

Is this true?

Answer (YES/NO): NO